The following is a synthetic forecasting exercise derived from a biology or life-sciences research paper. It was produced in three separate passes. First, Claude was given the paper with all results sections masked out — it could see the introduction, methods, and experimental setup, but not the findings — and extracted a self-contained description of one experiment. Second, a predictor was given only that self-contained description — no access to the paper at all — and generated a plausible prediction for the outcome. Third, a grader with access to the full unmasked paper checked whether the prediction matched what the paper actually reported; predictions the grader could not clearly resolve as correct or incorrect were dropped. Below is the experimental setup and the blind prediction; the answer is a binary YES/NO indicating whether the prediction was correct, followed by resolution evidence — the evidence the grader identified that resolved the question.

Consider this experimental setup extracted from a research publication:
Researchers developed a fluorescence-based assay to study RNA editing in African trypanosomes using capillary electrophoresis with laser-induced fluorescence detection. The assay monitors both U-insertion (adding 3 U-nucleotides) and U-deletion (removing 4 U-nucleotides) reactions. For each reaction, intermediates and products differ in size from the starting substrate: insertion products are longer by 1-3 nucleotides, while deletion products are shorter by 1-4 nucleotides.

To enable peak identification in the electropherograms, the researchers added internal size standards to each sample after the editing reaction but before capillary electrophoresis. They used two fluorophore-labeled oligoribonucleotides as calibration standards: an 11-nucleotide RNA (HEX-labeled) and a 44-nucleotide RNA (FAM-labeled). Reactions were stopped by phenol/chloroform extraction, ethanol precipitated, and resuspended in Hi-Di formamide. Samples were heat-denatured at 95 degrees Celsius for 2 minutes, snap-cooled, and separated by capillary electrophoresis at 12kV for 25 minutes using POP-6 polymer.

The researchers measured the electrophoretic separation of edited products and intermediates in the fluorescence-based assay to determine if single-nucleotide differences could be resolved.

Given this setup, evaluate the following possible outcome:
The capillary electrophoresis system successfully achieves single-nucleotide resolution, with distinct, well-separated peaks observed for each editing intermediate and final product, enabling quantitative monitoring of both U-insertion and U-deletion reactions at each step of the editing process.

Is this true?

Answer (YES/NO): YES